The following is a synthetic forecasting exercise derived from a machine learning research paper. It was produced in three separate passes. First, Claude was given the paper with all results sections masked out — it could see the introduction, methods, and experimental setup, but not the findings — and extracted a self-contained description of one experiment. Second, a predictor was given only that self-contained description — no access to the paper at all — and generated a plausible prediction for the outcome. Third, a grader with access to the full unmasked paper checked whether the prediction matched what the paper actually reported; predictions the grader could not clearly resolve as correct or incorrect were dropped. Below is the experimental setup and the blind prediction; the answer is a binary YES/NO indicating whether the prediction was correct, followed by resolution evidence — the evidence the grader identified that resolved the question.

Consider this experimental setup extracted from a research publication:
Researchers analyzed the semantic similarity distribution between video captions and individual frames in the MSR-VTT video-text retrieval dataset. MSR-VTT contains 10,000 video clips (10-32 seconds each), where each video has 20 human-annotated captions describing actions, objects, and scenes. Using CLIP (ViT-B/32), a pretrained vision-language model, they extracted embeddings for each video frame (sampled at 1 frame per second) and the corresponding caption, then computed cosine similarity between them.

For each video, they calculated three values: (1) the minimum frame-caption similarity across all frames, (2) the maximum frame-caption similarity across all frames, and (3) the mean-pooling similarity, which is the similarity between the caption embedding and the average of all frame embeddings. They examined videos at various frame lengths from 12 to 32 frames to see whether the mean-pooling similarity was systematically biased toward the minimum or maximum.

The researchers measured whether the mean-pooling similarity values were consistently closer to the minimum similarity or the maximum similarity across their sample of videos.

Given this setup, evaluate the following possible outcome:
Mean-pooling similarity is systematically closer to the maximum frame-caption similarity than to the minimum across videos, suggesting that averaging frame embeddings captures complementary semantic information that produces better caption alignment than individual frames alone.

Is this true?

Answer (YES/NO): NO